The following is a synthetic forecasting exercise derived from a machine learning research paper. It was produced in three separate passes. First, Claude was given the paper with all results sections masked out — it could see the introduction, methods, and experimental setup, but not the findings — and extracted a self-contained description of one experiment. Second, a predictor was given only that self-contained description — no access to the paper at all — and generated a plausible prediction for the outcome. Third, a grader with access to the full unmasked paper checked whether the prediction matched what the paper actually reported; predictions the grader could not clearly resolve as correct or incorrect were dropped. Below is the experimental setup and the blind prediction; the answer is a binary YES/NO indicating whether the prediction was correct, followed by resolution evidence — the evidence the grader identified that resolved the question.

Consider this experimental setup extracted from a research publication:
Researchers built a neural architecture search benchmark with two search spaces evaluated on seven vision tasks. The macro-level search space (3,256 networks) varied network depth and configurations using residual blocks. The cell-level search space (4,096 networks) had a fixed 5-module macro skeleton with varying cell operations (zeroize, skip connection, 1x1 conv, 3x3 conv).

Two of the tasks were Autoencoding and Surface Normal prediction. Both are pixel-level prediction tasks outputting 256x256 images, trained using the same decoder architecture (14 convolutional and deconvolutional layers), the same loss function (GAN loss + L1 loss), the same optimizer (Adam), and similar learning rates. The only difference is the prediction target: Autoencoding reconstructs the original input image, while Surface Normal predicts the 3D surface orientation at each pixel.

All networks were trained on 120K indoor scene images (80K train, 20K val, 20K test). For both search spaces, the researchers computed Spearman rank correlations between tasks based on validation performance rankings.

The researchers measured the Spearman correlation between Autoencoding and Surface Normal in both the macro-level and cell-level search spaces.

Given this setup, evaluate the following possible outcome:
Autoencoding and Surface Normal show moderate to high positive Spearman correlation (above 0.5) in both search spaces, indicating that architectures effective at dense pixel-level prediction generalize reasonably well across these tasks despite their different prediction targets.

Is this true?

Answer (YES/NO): NO